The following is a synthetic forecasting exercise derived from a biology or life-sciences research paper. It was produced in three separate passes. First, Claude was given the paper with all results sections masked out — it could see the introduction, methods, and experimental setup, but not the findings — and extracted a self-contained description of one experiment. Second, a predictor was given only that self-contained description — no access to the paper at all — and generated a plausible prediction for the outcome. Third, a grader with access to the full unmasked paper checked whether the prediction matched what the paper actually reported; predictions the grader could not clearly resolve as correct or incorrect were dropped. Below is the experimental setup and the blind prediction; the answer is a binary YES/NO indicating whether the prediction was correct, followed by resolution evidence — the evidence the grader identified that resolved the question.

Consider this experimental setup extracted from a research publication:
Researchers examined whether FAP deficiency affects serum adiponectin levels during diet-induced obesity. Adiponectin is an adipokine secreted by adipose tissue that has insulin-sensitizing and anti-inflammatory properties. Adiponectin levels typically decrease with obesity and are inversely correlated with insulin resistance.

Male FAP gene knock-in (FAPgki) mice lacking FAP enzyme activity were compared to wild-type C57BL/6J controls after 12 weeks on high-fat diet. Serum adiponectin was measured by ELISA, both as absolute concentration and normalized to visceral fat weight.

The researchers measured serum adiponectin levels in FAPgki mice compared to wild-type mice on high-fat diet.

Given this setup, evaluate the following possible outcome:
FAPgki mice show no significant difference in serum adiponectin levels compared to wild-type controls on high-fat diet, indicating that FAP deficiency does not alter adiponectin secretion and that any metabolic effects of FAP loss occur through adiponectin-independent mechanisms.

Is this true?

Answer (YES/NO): NO